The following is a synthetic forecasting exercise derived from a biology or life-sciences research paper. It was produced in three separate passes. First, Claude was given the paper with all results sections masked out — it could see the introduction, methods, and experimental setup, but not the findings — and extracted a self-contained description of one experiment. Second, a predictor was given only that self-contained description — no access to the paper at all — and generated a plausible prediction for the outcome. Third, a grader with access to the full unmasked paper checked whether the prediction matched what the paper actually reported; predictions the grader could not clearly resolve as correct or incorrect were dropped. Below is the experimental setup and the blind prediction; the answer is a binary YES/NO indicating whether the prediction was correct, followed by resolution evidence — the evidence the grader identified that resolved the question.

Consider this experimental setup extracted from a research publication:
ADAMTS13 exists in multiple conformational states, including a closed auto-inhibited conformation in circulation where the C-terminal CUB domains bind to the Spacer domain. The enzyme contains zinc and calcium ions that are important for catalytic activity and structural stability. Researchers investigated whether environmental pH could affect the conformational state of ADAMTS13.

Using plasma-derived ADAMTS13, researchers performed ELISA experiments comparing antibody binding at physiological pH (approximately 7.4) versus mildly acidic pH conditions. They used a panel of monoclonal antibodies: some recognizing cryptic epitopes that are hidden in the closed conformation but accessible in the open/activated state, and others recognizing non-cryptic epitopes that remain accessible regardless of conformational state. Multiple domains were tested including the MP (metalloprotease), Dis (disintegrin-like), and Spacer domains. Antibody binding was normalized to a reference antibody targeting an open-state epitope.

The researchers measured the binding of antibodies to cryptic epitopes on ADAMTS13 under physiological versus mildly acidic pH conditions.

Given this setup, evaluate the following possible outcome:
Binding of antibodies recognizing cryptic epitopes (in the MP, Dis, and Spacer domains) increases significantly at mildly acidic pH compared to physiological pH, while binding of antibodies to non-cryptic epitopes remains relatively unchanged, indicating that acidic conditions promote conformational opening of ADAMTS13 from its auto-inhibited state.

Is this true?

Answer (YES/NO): YES